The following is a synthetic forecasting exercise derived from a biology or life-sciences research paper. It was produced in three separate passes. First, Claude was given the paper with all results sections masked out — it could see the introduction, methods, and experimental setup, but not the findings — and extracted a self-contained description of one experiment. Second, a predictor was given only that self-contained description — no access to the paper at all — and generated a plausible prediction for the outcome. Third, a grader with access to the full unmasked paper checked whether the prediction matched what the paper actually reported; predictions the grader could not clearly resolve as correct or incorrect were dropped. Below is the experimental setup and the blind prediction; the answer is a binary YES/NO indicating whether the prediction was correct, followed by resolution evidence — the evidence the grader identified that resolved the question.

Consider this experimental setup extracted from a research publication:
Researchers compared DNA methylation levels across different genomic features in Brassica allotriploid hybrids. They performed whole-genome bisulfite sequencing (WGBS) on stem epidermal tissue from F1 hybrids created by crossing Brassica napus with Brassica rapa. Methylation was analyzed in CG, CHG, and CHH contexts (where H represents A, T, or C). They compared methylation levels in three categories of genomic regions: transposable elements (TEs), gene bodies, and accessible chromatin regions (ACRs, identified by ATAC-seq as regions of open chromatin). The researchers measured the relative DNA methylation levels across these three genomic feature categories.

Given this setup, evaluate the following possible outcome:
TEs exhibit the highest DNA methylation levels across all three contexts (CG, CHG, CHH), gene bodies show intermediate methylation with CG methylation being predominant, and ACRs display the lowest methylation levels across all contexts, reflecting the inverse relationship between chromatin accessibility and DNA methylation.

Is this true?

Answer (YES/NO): NO